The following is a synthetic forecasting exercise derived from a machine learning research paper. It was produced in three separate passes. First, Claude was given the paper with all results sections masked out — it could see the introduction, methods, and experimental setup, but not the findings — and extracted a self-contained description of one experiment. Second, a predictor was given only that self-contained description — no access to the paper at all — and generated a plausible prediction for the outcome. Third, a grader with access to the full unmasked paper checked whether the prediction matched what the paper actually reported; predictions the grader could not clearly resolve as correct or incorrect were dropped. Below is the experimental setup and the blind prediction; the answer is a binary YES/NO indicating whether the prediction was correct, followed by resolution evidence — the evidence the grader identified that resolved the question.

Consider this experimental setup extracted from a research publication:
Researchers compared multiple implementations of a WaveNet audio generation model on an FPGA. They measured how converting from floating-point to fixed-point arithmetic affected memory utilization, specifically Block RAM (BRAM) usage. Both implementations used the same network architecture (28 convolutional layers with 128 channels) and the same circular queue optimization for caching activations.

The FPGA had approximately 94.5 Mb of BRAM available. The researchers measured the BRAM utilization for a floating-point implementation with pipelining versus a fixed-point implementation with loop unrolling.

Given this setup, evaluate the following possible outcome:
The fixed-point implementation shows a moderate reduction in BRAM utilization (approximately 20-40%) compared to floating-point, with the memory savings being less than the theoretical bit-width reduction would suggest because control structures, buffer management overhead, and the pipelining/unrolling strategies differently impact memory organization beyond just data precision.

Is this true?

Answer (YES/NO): NO